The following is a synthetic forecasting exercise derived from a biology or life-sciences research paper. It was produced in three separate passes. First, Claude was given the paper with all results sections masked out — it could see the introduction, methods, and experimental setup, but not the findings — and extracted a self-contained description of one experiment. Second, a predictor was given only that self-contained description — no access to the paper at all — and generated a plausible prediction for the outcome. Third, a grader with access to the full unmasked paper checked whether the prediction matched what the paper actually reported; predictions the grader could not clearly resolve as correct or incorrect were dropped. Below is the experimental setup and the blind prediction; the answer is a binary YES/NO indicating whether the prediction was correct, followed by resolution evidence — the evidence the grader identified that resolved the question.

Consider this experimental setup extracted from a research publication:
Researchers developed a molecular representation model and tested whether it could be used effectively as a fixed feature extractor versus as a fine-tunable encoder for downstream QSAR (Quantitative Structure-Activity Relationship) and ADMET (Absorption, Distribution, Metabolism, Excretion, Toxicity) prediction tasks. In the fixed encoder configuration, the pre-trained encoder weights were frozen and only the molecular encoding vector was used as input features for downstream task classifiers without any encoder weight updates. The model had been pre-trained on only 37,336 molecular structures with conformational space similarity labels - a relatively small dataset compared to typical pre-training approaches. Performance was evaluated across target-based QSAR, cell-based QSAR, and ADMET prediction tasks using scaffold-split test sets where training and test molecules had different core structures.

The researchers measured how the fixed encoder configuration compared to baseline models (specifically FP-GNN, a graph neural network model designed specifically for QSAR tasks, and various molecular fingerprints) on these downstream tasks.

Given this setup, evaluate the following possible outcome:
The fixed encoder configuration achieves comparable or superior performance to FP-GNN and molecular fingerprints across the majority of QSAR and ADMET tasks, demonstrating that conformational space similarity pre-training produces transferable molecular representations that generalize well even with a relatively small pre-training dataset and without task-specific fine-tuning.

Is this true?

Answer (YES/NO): YES